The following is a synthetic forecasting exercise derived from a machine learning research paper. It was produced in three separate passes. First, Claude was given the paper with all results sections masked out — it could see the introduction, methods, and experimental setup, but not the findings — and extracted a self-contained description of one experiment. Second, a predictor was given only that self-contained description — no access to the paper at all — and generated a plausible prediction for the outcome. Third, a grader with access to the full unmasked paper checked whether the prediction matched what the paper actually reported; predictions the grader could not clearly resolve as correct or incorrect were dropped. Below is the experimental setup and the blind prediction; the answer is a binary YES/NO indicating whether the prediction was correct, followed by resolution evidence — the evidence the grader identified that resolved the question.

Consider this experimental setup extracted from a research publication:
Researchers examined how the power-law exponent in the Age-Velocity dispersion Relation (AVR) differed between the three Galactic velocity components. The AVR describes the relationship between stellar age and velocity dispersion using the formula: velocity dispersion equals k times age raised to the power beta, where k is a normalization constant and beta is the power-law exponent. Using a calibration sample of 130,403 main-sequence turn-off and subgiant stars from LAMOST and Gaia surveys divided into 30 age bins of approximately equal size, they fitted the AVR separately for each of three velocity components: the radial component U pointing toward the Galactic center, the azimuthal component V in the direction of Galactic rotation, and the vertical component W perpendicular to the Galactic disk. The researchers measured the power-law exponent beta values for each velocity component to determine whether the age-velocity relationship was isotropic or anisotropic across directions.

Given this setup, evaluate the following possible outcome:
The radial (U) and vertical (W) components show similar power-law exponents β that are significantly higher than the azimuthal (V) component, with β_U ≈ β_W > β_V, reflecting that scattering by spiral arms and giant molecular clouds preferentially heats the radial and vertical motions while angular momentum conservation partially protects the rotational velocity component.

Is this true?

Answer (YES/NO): NO